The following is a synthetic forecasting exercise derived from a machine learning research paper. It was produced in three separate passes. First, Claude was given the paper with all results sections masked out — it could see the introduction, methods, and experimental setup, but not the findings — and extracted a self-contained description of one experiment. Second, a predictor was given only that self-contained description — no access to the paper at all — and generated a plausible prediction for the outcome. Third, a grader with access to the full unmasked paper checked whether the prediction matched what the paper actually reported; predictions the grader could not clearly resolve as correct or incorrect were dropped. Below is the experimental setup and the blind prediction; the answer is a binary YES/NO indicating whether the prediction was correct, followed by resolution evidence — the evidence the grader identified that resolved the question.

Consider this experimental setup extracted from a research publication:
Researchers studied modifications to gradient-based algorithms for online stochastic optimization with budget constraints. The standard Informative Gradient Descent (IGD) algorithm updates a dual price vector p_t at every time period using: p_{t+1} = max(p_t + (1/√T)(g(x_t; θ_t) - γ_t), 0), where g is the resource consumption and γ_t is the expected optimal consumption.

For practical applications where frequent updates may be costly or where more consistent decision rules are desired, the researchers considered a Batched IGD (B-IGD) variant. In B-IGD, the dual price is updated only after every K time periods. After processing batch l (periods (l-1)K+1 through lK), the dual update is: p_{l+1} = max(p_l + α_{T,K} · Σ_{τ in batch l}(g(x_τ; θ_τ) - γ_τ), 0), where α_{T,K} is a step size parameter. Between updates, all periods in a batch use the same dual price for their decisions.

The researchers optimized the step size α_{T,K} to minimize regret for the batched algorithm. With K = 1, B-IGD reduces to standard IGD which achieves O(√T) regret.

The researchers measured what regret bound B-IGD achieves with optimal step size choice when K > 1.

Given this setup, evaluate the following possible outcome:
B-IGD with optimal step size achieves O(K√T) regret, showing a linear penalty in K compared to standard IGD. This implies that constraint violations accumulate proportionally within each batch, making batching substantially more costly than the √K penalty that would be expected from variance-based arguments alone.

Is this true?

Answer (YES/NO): NO